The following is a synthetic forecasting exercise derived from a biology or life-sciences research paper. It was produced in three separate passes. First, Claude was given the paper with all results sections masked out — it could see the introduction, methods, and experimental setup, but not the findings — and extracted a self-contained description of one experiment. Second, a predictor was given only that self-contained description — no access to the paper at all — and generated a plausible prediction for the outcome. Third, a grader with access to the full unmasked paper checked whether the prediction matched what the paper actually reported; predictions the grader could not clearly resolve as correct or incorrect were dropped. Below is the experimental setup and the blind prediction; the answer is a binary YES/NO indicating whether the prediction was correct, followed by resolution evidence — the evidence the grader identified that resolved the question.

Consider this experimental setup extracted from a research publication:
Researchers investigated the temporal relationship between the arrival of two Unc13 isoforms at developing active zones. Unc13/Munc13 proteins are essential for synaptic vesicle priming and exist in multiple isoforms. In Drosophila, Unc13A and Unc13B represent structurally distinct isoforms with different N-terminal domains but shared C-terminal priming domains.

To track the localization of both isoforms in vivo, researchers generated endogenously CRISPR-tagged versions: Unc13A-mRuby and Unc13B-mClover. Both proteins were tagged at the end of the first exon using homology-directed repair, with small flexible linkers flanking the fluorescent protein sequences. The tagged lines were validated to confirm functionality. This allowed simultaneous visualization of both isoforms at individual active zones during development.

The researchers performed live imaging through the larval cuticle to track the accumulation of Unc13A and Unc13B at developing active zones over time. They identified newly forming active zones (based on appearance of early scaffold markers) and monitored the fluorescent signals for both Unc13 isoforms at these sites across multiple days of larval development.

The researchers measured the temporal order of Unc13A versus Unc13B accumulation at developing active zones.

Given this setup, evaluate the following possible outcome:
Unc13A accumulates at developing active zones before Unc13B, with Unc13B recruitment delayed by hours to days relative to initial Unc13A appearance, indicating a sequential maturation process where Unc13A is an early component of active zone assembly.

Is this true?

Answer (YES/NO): NO